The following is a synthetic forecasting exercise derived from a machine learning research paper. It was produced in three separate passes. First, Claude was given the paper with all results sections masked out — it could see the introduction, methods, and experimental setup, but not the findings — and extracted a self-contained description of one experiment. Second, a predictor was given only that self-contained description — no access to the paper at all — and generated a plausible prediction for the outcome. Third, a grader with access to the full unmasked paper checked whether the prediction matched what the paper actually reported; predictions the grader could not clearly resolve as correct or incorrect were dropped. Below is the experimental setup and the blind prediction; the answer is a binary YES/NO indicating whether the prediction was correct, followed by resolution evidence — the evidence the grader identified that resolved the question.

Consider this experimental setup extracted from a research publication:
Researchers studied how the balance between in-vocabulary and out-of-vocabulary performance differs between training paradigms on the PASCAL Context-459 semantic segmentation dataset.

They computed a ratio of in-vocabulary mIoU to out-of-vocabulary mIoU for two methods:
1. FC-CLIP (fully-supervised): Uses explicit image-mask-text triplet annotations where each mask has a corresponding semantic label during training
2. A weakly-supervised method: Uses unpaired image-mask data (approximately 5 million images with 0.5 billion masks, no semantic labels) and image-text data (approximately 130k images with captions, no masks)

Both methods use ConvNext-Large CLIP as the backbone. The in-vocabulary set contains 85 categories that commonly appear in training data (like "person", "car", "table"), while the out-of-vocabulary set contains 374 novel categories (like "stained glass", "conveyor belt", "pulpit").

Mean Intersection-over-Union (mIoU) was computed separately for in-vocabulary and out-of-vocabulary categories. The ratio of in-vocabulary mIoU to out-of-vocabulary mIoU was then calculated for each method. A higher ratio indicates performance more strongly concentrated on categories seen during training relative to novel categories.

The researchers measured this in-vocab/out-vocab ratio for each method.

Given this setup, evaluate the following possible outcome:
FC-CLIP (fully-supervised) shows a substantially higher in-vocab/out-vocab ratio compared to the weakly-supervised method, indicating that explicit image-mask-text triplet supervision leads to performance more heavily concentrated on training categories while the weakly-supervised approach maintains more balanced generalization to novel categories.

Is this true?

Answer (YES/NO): YES